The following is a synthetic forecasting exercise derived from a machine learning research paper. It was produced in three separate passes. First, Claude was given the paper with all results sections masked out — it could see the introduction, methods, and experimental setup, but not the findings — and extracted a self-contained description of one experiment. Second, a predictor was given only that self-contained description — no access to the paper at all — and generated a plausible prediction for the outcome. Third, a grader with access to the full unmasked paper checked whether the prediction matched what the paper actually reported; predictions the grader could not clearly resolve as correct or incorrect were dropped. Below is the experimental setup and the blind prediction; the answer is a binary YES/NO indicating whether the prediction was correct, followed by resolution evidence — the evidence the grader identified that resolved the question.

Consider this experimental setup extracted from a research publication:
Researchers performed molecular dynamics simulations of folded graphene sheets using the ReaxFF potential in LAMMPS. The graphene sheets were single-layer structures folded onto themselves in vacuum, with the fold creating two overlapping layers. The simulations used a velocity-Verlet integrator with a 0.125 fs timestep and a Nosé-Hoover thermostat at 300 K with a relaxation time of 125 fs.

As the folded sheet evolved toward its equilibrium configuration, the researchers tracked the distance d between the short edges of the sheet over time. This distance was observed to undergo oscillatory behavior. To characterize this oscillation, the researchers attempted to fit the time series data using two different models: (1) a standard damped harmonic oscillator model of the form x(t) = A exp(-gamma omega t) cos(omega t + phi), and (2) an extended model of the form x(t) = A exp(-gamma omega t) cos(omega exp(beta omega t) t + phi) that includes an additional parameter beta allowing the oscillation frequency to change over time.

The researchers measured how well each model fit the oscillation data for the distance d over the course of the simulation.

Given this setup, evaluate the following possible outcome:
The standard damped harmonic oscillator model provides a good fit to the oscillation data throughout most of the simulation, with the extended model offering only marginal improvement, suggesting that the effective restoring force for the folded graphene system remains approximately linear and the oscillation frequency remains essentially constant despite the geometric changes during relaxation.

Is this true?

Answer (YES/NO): NO